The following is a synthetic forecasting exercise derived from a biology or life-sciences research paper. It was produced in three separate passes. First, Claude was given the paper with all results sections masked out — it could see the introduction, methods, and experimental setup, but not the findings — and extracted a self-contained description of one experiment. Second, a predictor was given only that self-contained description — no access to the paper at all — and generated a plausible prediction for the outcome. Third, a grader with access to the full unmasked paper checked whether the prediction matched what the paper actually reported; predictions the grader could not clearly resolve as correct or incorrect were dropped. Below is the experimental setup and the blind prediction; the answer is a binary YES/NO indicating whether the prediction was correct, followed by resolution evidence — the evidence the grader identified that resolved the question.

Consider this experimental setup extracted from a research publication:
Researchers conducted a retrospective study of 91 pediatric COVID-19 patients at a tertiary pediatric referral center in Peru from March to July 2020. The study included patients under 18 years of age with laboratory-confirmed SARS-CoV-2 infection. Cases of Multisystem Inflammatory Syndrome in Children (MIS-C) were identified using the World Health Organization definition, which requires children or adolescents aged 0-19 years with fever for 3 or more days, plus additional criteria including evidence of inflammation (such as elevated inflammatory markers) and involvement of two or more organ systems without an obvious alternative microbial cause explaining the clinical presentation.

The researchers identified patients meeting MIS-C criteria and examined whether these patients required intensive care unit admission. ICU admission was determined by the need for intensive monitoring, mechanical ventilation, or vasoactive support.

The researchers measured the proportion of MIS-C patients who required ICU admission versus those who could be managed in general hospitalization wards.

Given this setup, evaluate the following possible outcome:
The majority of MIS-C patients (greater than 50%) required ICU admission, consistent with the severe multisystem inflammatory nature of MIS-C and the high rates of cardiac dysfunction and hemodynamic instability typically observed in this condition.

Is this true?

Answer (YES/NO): NO